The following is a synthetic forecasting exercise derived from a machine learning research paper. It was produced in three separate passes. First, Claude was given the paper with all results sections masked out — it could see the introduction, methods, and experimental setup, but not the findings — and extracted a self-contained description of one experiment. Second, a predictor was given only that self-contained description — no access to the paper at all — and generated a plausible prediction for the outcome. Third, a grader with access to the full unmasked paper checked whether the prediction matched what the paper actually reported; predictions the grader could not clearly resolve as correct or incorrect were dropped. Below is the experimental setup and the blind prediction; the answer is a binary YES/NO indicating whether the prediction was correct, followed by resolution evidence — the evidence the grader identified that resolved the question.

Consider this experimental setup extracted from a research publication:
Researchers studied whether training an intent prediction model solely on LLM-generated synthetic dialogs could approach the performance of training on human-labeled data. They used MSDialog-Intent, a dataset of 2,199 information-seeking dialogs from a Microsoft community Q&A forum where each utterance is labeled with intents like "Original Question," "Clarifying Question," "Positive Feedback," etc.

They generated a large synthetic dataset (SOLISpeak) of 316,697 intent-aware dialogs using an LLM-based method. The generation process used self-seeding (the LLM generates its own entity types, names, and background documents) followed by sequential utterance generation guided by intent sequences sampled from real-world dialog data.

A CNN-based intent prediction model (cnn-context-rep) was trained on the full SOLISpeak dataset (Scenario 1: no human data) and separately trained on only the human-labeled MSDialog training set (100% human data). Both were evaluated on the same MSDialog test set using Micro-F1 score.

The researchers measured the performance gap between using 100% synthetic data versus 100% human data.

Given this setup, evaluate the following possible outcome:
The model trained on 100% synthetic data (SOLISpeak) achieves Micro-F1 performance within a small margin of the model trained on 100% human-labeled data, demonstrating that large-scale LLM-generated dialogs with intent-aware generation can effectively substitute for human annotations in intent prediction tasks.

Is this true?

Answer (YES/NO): YES